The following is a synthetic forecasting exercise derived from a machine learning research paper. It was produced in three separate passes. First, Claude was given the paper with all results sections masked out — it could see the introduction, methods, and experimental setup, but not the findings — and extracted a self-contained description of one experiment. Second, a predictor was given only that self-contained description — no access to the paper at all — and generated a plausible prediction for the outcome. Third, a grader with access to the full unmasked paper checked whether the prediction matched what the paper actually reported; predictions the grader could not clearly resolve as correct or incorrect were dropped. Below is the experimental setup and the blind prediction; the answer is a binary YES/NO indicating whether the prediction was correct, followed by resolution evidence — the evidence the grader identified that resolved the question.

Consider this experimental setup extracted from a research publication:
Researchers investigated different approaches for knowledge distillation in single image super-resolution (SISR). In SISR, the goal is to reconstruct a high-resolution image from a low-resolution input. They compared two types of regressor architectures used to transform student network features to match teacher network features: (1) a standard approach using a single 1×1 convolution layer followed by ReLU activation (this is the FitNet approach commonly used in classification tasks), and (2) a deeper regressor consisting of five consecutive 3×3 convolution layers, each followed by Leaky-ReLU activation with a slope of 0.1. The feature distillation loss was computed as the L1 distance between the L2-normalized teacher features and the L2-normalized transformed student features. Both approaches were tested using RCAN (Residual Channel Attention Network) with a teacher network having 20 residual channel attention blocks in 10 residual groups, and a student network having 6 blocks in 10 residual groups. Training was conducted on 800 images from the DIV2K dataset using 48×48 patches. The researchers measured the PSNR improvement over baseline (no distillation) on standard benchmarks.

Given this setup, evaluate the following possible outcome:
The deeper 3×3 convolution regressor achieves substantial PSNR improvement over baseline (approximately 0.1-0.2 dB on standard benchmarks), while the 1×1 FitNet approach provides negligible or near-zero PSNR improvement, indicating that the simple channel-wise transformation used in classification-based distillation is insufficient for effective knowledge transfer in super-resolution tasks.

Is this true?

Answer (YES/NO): NO